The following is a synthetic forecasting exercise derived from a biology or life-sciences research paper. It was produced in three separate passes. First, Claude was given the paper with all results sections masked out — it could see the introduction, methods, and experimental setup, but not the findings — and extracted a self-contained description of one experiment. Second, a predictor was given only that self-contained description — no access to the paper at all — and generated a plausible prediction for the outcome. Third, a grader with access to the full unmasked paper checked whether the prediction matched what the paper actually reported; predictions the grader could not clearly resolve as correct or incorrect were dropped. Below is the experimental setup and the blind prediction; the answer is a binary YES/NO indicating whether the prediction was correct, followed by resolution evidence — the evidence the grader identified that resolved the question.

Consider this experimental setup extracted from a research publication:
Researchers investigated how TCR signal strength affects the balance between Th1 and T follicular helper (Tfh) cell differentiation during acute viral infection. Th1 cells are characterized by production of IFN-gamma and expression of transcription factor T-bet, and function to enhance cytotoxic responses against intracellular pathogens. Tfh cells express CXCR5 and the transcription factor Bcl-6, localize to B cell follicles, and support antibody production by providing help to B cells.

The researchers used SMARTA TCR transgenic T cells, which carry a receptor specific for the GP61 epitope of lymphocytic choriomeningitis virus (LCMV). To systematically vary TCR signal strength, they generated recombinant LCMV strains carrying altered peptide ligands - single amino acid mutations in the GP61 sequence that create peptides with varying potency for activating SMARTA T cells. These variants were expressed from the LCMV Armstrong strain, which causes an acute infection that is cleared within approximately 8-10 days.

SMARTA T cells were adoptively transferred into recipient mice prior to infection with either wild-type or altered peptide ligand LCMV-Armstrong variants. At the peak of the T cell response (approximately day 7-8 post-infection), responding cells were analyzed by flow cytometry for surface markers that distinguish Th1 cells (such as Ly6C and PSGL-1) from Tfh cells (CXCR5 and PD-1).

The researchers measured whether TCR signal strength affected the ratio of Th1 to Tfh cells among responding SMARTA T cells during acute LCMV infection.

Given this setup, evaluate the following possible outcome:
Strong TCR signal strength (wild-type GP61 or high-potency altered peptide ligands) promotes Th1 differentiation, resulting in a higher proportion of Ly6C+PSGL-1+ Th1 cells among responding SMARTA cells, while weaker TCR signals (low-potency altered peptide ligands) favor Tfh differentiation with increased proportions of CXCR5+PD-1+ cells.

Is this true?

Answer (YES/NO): YES